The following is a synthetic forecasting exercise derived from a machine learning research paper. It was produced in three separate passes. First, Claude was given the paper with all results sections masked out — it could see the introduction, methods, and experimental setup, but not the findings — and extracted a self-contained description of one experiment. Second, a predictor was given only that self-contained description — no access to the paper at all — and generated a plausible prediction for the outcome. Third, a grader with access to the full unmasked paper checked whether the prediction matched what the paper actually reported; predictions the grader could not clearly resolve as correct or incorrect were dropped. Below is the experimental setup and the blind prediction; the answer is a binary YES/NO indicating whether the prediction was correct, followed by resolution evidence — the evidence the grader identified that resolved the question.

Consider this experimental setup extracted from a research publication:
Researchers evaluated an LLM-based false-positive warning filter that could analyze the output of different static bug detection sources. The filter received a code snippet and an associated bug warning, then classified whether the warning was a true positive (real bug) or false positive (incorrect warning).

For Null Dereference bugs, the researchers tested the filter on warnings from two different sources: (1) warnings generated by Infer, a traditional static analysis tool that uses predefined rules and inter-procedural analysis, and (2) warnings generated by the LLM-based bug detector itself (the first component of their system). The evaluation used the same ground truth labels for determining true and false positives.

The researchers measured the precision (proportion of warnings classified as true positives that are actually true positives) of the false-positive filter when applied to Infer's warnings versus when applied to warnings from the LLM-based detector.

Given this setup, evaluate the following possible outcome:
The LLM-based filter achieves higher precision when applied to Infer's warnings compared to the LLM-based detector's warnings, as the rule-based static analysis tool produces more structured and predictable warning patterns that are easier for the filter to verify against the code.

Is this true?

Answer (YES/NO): NO